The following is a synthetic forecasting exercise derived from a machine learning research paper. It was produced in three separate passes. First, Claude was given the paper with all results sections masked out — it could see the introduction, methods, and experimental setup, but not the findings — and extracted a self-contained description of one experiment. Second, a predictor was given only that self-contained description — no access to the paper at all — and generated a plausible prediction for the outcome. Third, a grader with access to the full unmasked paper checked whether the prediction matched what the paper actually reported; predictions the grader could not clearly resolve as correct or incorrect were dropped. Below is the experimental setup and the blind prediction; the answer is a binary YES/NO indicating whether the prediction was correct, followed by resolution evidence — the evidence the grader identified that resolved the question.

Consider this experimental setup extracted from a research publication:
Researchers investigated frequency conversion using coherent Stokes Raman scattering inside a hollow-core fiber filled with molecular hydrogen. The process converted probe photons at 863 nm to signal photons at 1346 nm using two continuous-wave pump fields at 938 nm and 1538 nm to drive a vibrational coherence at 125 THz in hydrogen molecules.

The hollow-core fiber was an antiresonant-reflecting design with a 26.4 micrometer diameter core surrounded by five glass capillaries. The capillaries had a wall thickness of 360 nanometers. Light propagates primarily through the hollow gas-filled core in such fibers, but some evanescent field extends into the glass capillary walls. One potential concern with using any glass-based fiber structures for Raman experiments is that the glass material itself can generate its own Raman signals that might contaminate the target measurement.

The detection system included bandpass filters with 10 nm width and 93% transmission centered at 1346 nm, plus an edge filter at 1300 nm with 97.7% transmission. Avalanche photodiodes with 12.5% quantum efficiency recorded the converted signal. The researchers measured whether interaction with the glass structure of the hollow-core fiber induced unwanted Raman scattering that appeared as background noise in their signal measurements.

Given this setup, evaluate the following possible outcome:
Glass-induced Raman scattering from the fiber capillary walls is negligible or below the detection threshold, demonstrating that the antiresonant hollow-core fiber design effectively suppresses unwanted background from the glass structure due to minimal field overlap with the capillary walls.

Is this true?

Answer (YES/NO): YES